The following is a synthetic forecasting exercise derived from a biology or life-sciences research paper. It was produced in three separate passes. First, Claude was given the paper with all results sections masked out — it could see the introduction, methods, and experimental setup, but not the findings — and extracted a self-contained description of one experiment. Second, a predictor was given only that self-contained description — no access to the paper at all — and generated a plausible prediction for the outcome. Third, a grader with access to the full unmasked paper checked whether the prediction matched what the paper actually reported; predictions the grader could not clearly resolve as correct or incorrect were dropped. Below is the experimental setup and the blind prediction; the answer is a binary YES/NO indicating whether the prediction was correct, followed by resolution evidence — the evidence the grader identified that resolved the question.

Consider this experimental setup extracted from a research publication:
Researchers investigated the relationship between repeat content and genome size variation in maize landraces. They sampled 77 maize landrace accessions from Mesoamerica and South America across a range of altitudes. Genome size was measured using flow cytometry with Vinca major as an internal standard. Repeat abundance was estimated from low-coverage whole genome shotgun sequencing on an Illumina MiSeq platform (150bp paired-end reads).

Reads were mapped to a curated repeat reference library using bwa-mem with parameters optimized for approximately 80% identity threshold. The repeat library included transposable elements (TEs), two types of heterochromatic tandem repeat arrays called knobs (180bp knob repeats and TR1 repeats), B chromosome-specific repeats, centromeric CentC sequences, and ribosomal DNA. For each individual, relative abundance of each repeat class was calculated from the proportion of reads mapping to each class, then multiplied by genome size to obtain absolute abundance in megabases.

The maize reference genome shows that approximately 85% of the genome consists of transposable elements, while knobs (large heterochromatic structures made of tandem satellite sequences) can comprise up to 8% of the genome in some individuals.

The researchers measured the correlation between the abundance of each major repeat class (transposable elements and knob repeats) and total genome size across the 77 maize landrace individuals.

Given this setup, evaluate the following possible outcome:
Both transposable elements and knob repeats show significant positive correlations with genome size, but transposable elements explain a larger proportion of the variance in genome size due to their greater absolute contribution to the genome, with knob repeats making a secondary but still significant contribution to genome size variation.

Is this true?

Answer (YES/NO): YES